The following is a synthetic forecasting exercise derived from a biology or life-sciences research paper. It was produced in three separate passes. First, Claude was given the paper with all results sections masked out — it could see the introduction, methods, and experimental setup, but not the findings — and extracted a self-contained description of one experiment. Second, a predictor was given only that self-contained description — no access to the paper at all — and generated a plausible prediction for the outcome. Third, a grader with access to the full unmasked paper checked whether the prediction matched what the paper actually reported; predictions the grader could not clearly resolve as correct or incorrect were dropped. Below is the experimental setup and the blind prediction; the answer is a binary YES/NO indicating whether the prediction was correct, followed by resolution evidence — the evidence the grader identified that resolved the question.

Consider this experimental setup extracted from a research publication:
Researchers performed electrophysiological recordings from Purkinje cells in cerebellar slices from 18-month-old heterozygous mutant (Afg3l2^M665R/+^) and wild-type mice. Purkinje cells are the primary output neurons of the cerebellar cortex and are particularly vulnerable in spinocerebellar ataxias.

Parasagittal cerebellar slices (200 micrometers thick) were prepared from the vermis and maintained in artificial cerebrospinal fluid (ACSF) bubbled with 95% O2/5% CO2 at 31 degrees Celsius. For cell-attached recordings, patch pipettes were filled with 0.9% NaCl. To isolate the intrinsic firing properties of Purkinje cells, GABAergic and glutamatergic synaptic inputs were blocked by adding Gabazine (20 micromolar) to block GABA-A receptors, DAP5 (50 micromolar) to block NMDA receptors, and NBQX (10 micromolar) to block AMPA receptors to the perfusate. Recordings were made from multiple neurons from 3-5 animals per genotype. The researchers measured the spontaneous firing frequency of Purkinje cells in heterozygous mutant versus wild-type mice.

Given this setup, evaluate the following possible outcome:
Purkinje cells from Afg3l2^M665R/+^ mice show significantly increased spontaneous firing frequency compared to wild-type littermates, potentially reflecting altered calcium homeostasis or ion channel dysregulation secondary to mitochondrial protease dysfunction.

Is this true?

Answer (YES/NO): NO